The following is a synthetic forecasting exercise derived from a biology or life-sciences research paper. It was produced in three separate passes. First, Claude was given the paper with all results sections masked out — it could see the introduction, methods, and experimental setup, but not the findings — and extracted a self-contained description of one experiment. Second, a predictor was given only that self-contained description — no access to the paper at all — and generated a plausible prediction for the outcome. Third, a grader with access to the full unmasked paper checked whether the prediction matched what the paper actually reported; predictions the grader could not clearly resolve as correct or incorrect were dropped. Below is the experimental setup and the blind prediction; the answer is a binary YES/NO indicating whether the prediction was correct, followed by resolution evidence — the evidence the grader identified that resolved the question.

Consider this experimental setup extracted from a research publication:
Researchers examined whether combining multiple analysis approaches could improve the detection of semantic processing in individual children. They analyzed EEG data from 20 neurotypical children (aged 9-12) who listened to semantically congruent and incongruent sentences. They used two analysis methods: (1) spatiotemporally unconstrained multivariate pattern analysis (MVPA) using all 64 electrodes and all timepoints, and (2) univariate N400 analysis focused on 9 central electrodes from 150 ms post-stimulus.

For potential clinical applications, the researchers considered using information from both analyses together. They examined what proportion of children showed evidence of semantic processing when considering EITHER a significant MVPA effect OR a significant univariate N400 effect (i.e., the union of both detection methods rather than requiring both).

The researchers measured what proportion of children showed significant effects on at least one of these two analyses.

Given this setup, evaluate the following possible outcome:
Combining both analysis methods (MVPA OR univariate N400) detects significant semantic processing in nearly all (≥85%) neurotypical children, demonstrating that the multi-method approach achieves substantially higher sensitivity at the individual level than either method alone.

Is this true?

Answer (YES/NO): NO